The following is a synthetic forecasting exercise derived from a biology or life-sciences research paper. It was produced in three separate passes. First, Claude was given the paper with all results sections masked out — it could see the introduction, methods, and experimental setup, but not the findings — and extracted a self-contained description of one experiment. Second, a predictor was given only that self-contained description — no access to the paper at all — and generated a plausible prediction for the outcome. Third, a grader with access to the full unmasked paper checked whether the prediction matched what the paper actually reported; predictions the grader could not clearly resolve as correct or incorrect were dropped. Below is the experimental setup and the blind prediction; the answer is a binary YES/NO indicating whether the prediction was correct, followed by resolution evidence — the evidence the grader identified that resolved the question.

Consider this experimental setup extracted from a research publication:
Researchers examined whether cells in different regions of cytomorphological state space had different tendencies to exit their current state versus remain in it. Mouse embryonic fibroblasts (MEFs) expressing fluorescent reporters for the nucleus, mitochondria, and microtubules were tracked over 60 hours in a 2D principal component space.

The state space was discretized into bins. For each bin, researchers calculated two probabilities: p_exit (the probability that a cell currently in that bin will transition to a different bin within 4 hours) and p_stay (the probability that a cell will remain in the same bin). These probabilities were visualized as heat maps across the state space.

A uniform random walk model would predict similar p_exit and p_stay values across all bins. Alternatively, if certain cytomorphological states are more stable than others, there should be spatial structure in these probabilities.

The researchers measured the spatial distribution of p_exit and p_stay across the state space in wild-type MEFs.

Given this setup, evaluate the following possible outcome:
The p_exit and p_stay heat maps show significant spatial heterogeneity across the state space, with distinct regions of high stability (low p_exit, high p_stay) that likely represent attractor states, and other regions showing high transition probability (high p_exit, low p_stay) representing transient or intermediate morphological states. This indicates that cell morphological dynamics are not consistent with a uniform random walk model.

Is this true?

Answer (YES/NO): YES